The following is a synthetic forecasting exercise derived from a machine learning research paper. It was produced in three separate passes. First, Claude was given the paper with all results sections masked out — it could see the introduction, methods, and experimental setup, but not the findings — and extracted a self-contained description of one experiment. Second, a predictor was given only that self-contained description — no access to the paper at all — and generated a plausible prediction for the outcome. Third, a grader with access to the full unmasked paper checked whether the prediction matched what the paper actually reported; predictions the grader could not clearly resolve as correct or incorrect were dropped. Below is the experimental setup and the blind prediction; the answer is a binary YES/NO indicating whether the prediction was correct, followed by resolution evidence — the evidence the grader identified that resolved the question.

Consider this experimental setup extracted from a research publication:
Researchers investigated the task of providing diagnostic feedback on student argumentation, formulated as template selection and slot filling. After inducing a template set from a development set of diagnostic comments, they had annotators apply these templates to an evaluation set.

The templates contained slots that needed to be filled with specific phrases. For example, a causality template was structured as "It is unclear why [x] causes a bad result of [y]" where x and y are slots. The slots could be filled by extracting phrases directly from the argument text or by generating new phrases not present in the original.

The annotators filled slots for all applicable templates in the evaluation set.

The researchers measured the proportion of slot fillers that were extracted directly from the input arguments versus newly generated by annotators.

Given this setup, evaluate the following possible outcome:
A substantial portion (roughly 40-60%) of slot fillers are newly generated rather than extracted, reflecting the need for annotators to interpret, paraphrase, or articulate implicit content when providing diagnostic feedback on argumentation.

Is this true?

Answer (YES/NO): NO